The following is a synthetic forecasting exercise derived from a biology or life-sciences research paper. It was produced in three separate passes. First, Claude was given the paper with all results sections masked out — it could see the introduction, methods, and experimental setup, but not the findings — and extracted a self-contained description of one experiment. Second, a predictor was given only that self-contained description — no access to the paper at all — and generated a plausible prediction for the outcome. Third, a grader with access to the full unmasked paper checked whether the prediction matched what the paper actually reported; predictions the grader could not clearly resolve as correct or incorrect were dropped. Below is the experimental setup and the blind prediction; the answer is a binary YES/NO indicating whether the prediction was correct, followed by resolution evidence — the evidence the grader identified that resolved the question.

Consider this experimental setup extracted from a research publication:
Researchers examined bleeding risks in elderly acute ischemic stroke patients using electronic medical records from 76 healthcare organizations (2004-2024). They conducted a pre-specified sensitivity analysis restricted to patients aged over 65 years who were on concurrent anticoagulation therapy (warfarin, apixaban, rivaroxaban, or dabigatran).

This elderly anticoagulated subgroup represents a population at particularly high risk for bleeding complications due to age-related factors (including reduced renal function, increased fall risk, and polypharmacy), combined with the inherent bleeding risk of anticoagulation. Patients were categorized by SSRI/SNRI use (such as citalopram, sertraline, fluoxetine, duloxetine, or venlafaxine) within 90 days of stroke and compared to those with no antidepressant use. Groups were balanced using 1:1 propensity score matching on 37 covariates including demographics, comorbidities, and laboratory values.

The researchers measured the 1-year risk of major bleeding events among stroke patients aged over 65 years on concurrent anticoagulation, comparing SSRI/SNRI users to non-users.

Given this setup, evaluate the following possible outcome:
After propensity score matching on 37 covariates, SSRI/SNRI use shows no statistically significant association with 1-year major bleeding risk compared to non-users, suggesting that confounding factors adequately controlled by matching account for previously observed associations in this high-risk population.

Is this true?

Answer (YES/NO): NO